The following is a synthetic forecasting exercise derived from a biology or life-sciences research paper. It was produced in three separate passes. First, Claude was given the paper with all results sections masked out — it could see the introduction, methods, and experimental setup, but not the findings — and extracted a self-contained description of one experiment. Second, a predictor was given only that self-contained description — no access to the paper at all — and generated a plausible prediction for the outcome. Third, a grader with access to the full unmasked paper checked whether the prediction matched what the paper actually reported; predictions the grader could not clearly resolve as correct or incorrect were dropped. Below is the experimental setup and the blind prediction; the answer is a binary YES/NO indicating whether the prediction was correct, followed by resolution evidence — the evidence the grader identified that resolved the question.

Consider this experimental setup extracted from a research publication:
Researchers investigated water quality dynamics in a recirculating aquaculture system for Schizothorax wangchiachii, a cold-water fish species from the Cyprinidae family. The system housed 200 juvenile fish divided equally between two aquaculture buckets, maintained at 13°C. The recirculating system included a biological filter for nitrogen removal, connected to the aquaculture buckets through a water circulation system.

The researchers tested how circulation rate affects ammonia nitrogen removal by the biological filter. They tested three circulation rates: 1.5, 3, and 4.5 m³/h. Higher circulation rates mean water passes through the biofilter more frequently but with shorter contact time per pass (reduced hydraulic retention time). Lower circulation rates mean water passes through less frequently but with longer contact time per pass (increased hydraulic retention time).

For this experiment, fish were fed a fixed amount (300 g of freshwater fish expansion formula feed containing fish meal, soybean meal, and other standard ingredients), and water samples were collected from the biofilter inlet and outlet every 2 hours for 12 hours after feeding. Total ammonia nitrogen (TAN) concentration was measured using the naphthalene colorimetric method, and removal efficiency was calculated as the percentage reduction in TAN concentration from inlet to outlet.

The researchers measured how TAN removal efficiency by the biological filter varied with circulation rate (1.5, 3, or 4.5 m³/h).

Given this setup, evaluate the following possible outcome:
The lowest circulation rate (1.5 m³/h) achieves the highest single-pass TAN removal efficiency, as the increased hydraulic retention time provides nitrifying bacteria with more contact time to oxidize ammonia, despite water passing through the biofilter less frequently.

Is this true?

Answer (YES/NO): YES